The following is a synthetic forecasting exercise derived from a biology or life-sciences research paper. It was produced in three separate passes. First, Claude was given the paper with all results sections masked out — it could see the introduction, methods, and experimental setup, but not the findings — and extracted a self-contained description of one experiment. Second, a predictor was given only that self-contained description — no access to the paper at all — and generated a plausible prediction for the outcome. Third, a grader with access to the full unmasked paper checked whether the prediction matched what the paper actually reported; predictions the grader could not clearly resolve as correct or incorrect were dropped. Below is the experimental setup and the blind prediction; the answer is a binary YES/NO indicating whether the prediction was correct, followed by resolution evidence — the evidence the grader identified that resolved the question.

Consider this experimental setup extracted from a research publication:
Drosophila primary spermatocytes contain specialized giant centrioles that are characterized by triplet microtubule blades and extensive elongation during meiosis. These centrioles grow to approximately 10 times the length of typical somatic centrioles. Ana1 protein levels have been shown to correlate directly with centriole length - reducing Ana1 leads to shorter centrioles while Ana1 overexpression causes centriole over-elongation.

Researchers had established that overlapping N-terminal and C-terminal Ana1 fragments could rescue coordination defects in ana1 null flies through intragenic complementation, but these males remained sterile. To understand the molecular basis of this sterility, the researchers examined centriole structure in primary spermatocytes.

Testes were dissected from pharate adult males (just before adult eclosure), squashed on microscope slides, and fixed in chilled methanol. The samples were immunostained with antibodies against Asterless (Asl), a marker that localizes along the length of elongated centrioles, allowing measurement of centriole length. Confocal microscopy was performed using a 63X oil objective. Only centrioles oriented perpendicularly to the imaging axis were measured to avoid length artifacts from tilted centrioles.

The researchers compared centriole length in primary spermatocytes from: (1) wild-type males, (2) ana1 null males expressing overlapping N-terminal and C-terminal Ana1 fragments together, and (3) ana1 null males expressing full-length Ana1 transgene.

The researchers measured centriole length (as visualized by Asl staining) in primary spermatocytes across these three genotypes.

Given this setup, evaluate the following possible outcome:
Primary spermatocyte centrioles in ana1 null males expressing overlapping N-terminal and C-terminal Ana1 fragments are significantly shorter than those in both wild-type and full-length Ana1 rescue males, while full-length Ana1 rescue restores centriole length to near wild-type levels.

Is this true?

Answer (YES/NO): YES